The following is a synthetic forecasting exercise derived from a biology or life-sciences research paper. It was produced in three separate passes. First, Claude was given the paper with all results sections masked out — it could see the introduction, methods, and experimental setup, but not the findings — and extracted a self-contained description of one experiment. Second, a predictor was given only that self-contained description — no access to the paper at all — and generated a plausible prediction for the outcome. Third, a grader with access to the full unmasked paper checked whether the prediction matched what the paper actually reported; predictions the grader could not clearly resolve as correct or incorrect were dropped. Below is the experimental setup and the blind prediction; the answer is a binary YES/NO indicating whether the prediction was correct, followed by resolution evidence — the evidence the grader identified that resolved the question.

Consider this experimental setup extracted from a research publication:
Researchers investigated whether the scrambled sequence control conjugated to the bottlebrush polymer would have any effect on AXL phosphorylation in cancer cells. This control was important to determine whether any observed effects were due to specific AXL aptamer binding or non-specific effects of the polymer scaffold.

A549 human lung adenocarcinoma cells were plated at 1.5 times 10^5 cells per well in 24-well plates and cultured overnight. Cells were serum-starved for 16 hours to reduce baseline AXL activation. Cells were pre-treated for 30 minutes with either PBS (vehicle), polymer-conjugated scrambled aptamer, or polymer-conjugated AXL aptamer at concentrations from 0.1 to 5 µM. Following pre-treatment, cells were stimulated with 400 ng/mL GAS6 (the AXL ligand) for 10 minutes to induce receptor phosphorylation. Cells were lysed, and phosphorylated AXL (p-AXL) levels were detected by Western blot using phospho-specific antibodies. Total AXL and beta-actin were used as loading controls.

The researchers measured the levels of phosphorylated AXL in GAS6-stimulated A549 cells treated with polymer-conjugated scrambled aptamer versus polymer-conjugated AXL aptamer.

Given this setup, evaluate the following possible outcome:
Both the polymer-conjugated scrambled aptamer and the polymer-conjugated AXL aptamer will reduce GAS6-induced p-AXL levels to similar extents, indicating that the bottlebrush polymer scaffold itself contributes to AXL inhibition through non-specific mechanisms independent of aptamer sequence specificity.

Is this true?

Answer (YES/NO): NO